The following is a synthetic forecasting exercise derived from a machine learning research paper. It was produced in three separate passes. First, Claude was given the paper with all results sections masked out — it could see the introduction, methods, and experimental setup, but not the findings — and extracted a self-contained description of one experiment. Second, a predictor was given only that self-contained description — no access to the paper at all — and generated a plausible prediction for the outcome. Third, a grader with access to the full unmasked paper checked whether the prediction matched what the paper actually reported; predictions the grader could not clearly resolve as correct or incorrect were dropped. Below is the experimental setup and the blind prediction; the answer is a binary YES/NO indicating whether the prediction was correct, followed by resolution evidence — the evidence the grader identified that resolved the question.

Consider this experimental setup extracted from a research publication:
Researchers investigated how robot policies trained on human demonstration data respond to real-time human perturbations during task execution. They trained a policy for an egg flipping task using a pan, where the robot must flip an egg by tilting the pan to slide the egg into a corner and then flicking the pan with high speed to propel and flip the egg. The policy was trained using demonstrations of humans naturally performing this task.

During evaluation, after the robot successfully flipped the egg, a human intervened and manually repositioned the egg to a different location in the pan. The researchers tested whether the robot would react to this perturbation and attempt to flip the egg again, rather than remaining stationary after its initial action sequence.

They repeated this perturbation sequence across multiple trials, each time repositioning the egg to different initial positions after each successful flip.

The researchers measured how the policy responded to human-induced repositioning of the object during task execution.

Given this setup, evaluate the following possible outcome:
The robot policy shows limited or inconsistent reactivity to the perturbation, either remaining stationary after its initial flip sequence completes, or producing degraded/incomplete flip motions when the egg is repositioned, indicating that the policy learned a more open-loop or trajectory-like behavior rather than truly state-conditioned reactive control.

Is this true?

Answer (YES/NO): NO